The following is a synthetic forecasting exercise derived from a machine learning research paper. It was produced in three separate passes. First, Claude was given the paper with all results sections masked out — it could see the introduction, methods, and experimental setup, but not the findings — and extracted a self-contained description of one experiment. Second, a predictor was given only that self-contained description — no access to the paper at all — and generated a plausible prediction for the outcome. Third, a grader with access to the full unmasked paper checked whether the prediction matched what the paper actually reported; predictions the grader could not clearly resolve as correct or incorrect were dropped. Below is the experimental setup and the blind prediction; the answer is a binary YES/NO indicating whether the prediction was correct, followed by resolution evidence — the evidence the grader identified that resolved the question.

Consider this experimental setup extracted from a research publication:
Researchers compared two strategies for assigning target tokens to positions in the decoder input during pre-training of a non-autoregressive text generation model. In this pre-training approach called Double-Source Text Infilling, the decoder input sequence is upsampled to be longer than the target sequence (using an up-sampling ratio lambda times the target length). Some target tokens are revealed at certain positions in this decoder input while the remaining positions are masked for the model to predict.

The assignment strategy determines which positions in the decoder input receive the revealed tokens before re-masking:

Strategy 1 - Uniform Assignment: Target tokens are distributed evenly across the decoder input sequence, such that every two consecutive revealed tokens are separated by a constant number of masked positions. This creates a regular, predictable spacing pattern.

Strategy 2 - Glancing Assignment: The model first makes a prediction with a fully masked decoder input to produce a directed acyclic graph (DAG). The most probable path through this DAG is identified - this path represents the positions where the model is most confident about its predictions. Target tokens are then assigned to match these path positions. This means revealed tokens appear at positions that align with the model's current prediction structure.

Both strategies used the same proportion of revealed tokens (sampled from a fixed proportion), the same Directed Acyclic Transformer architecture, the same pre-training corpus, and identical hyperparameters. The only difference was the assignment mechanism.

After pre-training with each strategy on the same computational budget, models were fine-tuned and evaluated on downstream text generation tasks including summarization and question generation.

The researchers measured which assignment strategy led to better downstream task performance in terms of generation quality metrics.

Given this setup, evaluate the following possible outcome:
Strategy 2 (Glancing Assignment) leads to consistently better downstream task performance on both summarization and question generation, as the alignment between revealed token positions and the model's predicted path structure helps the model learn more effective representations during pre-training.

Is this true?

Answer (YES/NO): YES